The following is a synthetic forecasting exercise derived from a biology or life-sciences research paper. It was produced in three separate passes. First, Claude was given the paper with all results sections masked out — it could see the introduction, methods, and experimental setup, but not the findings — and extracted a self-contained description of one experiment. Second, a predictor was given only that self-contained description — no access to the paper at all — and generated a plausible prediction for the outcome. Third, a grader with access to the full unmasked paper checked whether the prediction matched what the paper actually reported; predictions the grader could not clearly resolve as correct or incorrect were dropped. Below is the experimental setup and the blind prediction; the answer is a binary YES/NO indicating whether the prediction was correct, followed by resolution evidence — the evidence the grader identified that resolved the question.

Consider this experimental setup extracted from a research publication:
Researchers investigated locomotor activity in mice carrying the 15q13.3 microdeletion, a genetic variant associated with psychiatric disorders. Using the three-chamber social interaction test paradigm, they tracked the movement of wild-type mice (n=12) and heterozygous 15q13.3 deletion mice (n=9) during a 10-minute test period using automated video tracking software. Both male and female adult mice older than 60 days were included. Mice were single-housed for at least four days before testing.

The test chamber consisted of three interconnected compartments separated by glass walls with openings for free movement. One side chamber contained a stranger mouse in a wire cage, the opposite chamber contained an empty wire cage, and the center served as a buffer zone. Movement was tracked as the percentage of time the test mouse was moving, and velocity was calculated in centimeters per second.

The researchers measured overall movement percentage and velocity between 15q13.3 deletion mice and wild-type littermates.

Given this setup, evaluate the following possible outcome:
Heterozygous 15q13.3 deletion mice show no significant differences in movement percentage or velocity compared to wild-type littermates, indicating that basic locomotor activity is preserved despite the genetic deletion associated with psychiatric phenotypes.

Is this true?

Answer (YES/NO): YES